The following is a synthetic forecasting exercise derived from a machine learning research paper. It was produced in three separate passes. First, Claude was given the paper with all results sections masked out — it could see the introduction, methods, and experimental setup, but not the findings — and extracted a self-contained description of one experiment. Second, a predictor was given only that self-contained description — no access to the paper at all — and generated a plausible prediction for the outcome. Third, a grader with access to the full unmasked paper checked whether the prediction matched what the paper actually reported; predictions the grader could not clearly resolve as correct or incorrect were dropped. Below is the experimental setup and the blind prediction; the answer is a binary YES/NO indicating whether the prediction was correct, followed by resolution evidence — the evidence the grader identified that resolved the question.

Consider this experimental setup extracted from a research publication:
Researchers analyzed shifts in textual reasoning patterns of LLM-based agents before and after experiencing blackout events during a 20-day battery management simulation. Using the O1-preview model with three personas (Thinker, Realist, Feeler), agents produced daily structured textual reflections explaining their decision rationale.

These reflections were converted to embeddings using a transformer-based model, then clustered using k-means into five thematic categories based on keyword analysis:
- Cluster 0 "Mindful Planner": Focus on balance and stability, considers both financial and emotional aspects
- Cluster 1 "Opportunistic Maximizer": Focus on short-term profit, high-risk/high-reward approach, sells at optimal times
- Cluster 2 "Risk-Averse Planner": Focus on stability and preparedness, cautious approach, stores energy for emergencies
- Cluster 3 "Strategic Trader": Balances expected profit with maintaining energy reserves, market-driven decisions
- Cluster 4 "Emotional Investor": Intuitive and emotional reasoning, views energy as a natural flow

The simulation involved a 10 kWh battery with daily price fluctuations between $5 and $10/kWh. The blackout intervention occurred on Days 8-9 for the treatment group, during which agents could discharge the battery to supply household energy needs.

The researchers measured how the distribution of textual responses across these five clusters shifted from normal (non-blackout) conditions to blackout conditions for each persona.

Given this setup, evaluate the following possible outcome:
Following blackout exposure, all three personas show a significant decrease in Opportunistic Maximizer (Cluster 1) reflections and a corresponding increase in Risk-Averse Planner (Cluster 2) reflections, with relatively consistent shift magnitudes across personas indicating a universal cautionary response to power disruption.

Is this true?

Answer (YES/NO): NO